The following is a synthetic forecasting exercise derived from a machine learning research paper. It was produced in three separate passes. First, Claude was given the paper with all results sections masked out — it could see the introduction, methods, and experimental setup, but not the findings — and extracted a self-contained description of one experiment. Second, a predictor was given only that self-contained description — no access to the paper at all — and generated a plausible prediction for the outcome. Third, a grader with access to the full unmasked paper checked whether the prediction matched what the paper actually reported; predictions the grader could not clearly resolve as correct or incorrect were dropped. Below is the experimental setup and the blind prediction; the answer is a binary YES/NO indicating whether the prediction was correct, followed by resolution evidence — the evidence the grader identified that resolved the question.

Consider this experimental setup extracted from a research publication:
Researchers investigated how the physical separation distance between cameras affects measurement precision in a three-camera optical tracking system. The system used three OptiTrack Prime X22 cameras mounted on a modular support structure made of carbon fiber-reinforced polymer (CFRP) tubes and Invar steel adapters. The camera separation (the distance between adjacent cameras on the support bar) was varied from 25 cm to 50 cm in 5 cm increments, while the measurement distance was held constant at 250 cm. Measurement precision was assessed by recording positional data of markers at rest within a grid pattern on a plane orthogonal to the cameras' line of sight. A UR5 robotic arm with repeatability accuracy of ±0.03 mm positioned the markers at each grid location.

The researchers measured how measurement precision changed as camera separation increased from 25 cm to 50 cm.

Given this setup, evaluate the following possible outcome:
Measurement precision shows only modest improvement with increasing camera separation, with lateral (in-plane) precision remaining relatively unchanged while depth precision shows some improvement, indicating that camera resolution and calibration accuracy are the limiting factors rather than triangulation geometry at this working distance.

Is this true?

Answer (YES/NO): NO